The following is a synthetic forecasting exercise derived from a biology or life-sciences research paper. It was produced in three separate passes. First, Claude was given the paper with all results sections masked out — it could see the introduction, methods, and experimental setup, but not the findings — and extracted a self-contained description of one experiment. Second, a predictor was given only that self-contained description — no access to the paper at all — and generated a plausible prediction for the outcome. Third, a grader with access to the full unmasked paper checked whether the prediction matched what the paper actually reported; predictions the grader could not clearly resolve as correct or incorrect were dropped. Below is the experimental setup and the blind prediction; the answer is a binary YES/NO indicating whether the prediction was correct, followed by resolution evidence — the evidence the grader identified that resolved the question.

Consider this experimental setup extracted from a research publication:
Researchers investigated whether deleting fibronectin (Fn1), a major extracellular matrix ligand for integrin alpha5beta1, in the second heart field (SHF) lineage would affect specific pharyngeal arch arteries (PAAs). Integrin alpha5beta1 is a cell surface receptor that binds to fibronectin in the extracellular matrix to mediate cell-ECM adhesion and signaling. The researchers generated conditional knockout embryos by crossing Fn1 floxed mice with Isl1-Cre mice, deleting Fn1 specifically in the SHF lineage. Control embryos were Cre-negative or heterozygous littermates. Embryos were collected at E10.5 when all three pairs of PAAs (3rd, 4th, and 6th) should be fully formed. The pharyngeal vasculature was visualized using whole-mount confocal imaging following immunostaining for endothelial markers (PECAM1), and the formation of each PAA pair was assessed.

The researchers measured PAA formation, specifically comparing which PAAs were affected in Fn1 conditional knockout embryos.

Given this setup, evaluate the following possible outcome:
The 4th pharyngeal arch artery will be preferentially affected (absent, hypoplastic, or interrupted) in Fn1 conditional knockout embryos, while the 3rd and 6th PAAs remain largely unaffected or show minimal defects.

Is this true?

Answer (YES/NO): YES